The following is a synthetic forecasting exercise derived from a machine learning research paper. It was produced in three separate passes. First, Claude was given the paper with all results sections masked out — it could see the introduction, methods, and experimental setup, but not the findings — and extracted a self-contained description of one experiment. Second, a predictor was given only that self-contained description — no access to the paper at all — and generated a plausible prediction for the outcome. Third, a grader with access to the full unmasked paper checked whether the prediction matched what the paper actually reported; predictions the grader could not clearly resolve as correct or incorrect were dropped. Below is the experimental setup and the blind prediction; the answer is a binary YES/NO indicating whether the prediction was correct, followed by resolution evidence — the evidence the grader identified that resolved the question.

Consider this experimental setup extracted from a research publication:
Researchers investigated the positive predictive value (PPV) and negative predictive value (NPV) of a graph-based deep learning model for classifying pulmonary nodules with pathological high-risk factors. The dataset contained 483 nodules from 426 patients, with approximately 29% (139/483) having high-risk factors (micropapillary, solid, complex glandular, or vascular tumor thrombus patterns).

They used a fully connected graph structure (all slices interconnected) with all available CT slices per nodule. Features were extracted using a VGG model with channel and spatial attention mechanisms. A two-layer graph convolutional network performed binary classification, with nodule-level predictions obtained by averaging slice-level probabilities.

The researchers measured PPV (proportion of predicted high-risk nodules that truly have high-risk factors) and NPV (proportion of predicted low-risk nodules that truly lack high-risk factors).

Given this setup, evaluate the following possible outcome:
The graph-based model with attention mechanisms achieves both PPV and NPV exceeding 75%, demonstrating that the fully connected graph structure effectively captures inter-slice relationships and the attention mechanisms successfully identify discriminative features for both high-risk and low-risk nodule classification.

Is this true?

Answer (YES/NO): YES